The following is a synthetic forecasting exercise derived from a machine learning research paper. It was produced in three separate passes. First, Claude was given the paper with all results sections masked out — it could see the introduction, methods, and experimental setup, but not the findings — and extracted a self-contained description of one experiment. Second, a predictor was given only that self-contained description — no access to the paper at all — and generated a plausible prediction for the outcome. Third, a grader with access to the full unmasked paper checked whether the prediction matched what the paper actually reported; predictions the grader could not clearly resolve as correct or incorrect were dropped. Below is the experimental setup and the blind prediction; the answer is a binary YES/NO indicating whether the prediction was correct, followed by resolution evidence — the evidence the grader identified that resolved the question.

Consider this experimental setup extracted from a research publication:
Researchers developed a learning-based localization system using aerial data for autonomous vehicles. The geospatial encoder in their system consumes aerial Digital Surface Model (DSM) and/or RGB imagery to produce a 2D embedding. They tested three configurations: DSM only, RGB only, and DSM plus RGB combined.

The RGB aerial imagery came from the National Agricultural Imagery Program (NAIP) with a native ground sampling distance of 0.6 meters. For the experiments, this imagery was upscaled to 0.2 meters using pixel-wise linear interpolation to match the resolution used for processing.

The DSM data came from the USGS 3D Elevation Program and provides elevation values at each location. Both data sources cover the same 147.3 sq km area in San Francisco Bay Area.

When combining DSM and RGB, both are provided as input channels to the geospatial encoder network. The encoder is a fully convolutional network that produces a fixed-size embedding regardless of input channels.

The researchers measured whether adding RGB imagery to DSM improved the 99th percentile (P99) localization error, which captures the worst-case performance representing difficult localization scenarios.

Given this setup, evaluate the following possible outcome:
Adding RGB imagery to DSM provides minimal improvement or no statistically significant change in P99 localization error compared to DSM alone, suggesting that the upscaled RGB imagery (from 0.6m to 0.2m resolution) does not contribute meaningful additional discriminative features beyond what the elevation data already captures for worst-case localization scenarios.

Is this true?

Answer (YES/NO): YES